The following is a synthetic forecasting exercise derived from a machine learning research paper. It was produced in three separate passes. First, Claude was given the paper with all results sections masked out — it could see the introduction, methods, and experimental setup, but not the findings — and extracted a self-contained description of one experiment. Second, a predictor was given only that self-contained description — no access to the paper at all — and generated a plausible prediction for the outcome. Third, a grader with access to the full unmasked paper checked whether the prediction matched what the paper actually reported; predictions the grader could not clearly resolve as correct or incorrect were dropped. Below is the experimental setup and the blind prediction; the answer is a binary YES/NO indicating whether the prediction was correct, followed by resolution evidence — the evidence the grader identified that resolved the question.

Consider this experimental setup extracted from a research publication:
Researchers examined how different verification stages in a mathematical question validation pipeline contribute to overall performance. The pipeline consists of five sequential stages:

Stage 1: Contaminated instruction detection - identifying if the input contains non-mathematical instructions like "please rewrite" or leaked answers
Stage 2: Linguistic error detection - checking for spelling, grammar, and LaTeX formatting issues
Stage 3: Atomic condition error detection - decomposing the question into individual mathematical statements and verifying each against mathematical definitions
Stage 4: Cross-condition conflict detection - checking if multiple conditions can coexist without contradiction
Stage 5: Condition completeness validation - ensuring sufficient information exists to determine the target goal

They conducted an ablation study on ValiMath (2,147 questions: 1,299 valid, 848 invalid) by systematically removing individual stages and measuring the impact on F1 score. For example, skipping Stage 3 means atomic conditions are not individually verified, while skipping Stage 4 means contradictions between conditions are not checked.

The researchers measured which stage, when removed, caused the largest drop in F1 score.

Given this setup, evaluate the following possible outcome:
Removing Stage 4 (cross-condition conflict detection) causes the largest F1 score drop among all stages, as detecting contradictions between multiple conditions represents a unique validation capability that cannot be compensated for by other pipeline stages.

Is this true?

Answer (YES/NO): NO